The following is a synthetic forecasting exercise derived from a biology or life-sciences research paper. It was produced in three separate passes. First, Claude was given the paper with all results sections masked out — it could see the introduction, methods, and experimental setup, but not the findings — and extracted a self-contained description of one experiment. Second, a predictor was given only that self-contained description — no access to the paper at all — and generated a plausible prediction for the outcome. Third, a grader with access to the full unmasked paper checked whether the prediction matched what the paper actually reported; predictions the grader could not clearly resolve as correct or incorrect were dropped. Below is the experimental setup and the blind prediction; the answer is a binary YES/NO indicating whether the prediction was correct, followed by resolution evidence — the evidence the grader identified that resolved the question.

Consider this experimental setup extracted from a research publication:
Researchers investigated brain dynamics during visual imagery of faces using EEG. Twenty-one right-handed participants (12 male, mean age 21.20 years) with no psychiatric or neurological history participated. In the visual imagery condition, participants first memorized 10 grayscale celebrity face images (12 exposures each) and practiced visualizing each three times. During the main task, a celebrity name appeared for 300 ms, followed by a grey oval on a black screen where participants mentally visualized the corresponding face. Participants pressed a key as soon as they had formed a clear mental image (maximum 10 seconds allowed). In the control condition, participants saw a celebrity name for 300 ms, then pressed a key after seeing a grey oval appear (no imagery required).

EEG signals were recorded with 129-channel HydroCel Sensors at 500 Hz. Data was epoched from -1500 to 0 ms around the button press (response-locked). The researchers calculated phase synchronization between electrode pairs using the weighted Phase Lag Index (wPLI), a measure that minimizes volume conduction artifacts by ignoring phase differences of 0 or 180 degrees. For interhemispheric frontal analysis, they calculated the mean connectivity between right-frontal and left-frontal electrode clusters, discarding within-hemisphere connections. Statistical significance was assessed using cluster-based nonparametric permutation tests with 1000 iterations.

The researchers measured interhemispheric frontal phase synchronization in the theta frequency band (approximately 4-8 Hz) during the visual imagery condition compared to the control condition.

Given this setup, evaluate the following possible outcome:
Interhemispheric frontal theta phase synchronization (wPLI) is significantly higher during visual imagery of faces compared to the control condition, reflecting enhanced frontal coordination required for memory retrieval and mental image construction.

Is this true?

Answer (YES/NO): YES